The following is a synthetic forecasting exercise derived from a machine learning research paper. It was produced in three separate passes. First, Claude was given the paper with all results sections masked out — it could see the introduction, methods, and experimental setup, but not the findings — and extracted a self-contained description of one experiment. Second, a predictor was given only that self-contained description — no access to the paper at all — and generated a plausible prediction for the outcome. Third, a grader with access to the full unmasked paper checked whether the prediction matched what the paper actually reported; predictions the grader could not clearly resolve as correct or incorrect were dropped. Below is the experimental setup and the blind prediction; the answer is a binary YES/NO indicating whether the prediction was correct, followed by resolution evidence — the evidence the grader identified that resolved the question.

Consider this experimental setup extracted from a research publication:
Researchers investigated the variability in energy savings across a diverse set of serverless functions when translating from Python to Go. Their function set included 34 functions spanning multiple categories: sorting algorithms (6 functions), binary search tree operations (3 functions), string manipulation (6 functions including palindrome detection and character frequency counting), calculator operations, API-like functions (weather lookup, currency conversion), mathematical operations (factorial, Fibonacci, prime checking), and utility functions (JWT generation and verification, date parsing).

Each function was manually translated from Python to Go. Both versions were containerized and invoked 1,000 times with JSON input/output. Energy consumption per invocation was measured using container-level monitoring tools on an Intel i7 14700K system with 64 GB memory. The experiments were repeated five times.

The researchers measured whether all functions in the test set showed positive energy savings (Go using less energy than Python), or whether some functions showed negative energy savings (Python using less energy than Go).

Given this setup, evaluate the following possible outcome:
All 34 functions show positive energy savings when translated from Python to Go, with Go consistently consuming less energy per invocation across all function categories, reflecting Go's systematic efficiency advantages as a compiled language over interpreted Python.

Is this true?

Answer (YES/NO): NO